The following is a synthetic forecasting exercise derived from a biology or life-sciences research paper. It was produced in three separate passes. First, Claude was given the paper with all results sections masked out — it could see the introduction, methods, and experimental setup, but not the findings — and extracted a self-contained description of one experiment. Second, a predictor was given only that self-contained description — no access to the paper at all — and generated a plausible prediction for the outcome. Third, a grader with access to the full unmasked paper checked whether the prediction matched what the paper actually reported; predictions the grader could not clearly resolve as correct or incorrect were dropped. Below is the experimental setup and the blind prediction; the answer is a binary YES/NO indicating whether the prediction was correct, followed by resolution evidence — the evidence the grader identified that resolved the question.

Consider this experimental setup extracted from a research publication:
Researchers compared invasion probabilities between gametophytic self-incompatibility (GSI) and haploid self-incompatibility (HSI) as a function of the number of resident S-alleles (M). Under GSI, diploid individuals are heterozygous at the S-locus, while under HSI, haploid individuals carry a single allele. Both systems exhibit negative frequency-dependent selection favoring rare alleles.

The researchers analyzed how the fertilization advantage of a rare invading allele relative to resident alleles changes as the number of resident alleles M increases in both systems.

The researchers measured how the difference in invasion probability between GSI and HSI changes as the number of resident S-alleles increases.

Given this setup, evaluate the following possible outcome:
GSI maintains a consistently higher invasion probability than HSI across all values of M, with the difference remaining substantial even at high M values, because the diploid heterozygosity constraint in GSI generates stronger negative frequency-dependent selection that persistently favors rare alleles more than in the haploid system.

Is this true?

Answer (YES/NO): NO